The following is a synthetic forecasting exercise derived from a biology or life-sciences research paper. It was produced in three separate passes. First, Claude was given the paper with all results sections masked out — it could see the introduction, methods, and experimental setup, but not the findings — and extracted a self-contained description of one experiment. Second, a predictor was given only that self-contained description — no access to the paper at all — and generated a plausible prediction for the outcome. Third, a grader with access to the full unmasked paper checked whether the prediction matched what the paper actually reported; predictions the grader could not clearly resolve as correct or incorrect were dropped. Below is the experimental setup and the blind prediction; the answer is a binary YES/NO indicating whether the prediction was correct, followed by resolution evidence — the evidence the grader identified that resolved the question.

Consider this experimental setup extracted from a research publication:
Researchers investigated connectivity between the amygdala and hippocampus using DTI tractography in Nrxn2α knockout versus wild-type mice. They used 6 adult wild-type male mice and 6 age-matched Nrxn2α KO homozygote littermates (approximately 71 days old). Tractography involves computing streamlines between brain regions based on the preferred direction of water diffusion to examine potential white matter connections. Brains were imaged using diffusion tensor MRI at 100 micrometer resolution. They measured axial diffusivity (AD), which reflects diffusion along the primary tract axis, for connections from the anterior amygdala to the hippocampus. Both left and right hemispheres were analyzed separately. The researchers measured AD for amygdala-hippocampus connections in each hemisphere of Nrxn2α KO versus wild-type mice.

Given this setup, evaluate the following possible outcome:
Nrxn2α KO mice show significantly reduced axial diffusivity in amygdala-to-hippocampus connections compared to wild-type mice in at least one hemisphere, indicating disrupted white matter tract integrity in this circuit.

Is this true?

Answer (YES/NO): NO